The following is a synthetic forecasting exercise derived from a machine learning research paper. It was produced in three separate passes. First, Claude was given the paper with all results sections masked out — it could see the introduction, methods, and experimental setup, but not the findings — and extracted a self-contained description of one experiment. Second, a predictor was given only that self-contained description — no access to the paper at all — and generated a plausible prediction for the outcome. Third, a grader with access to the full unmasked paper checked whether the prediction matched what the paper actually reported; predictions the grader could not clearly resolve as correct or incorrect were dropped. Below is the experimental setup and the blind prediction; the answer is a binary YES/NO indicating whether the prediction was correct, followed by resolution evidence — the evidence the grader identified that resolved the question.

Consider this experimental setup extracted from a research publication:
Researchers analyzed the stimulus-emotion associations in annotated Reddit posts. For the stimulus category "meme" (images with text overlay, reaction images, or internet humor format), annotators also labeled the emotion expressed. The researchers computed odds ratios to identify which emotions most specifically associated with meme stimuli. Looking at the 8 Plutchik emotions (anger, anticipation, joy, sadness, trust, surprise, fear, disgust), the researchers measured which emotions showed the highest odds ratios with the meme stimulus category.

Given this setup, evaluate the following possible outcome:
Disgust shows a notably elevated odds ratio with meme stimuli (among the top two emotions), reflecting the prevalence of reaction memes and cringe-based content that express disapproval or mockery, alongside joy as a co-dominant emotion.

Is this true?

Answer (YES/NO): NO